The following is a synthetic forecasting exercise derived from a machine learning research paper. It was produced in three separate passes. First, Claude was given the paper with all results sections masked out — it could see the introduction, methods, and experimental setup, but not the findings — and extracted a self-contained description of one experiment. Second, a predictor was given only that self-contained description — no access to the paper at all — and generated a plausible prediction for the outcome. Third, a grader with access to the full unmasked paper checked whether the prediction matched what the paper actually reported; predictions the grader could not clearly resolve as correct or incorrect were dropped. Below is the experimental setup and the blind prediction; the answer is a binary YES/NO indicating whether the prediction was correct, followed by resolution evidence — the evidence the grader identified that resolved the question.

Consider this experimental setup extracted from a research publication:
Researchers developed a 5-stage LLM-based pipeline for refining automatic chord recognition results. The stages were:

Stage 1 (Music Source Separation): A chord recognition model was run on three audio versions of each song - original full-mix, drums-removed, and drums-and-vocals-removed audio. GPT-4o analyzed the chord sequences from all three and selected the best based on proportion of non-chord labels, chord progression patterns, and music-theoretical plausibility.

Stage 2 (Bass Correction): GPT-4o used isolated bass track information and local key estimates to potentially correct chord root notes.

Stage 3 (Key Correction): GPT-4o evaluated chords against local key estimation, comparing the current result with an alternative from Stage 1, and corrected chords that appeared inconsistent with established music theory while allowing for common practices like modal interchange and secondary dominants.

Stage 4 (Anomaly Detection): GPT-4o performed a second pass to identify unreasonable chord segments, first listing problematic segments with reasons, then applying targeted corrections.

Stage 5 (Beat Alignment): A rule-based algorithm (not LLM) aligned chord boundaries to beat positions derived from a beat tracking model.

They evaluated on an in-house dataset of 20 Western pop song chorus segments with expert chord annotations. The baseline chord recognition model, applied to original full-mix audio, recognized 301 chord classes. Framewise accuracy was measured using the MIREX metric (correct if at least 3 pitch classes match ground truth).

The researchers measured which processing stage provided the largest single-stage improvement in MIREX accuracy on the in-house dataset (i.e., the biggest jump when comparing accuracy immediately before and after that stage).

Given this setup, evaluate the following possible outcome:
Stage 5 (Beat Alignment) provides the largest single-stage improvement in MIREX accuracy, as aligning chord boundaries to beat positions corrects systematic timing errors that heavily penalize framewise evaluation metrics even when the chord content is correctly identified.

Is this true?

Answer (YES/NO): NO